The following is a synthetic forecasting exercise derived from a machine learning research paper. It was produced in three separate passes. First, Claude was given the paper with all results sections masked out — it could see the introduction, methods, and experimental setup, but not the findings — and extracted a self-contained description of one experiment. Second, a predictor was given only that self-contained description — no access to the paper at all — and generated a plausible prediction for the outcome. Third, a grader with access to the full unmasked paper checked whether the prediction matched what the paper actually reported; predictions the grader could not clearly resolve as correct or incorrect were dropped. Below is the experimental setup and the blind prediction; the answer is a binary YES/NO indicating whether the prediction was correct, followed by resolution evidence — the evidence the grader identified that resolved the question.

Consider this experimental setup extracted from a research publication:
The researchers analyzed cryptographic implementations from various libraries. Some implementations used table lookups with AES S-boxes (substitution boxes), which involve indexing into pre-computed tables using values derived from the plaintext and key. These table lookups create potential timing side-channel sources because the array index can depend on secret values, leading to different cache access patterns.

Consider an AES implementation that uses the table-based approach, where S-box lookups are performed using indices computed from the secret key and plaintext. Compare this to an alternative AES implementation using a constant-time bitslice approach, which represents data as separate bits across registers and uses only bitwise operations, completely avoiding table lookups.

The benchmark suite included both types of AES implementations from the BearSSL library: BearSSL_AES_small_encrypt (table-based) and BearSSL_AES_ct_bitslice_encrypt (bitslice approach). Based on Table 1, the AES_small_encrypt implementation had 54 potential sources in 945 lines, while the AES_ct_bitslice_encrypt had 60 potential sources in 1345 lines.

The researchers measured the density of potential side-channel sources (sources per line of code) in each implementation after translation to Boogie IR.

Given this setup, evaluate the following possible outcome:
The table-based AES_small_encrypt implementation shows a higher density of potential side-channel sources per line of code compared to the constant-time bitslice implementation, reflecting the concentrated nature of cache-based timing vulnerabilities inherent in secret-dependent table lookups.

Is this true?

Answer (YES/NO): YES